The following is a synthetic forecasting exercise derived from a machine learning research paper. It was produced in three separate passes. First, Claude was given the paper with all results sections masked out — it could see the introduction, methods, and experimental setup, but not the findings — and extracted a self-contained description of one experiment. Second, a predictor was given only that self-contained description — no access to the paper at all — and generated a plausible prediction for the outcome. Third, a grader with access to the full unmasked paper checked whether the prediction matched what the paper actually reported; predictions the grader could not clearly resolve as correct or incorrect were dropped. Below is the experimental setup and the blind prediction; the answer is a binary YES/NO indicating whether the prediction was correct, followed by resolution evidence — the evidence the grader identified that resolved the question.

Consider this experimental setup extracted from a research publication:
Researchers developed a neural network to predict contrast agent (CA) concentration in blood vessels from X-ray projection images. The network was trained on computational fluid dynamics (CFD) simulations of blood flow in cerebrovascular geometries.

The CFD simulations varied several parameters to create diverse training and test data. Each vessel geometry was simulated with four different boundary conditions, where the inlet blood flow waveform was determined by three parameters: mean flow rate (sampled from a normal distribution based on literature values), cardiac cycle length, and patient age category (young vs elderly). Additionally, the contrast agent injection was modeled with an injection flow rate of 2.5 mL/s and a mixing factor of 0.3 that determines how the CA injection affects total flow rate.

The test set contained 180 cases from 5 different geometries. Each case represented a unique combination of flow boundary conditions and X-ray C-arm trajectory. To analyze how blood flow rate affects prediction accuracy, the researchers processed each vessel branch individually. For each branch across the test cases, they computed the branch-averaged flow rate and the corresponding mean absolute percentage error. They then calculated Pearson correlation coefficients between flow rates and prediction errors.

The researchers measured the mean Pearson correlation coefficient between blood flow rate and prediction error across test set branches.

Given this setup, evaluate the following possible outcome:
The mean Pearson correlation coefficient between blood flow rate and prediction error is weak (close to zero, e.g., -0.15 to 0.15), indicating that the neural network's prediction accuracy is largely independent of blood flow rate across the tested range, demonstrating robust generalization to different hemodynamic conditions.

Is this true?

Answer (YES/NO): YES